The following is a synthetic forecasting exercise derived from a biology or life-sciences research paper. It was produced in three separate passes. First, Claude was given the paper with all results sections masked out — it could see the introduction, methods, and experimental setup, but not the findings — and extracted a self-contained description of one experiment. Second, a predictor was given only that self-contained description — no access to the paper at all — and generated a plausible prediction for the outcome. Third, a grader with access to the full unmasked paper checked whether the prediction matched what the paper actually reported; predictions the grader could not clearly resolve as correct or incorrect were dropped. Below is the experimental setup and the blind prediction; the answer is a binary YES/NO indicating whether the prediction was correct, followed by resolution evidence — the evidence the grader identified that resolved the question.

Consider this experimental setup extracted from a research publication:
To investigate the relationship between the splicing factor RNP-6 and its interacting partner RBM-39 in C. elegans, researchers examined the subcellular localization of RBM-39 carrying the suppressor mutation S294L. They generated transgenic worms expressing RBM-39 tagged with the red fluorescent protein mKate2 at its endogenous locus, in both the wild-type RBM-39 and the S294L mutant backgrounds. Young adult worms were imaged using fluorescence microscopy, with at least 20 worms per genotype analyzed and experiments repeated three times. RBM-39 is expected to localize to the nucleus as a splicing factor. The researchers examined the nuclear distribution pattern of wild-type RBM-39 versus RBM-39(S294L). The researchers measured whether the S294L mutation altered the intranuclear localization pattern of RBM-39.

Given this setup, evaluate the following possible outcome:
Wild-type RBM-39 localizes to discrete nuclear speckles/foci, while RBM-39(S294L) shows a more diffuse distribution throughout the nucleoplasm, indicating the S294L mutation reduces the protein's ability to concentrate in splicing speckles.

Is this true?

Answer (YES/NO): NO